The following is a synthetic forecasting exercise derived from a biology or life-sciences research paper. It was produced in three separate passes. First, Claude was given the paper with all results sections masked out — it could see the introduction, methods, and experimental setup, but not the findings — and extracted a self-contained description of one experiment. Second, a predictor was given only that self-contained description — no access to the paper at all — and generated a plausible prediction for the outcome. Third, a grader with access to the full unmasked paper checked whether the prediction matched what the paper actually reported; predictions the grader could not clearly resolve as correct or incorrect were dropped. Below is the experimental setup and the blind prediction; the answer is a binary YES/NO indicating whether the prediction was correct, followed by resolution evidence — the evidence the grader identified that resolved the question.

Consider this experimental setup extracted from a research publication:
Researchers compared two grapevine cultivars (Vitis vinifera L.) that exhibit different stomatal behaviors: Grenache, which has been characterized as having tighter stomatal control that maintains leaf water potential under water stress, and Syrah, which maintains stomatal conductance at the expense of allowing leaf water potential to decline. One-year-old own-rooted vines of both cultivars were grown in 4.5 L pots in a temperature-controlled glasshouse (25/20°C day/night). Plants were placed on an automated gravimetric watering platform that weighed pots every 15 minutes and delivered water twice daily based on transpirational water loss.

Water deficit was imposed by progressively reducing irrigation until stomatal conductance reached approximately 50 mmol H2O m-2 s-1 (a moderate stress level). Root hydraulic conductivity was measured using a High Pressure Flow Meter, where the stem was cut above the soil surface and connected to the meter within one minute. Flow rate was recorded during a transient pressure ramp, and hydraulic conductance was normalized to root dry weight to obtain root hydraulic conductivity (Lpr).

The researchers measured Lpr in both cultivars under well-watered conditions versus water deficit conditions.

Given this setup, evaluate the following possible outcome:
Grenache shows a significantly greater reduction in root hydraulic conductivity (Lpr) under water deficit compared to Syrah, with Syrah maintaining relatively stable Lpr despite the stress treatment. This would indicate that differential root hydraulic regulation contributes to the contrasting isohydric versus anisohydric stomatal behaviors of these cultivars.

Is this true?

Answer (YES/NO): YES